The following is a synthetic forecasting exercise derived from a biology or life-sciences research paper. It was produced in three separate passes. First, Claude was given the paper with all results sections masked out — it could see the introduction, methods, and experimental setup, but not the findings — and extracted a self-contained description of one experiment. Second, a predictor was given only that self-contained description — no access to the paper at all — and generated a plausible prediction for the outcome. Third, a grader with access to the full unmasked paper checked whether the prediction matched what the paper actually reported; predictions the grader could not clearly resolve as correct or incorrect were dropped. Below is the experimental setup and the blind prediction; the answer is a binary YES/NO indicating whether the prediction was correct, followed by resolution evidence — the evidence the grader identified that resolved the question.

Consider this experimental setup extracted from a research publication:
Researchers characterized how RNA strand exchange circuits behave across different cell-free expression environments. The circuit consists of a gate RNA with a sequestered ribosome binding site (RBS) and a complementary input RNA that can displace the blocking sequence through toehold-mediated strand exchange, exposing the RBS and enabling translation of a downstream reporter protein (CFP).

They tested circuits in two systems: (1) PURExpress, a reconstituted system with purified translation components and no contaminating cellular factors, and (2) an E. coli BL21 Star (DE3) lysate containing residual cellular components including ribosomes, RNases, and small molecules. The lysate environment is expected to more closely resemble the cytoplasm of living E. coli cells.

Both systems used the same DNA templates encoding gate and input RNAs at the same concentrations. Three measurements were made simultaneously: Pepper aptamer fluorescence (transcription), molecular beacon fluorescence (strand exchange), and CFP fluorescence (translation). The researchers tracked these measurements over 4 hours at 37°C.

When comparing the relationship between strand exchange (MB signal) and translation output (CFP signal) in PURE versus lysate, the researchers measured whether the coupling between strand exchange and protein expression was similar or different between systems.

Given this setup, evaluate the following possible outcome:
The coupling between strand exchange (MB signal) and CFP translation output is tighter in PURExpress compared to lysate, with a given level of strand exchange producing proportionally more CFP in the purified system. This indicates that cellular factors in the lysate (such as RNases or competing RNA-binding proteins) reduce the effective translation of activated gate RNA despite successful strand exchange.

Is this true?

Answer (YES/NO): NO